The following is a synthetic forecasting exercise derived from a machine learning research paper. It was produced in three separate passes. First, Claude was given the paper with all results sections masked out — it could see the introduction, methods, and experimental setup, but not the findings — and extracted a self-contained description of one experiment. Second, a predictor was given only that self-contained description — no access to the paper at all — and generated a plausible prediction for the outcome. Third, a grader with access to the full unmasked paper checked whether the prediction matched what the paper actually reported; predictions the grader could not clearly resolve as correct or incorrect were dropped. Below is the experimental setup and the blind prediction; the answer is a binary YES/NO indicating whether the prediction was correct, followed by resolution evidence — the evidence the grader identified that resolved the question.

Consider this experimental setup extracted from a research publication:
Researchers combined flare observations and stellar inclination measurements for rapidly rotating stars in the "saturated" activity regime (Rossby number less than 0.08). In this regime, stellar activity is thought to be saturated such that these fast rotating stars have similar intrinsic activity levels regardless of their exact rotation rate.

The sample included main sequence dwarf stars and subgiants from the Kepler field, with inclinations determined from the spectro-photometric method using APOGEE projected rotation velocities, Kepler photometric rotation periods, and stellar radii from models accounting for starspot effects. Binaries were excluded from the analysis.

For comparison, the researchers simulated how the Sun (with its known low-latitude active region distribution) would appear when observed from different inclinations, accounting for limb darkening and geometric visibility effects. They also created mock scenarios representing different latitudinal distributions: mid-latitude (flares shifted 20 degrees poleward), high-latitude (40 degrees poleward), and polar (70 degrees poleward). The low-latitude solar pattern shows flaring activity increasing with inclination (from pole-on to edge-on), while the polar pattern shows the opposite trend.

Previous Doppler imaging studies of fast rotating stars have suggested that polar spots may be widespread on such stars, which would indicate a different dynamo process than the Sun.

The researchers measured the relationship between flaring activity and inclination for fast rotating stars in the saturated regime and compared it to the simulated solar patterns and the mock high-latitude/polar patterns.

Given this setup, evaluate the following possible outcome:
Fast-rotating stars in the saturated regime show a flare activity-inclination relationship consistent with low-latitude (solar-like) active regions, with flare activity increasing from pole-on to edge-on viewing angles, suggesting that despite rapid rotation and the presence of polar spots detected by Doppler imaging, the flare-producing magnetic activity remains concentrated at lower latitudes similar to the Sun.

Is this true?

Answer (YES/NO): YES